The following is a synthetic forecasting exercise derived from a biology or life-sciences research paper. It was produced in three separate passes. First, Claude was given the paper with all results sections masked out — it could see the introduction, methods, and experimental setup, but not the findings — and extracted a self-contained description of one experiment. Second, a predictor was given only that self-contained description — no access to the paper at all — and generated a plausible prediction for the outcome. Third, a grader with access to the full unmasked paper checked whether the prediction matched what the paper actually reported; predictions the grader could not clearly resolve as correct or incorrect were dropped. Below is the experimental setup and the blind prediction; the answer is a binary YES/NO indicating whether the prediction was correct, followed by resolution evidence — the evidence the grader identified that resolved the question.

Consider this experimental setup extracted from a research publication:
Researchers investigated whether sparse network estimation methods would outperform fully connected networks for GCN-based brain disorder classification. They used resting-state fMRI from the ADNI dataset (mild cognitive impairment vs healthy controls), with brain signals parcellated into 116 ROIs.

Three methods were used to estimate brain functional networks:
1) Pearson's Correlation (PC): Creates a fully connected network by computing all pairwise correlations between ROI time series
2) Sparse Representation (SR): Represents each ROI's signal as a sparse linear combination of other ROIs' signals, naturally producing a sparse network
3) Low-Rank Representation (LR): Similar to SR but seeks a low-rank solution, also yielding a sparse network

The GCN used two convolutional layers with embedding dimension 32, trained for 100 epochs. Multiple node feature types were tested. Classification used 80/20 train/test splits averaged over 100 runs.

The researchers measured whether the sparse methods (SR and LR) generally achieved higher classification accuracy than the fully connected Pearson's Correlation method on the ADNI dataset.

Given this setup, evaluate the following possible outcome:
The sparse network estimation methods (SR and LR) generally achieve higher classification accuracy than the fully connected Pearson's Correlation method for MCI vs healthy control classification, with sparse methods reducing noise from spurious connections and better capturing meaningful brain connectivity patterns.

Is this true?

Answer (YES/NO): YES